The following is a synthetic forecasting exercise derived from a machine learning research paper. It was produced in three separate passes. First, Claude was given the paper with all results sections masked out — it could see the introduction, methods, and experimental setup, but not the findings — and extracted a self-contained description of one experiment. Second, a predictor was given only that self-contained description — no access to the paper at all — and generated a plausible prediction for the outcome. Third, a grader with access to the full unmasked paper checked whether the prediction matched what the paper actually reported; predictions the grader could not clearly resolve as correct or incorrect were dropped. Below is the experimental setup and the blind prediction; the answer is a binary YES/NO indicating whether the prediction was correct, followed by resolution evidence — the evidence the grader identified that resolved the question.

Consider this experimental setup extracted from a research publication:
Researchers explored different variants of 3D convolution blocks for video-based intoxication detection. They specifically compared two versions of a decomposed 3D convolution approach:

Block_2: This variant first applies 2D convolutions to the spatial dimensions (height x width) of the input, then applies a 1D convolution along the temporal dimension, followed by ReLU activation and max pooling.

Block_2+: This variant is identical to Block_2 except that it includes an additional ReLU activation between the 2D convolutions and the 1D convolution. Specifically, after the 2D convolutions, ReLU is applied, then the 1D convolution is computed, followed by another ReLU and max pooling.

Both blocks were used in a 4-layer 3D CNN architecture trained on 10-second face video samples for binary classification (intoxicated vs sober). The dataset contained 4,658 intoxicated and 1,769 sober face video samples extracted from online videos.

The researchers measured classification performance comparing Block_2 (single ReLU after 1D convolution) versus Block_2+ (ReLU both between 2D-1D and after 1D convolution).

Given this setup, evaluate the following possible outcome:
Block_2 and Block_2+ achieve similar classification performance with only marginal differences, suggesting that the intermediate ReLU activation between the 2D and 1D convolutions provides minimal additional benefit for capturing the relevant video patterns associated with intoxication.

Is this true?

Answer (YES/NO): NO